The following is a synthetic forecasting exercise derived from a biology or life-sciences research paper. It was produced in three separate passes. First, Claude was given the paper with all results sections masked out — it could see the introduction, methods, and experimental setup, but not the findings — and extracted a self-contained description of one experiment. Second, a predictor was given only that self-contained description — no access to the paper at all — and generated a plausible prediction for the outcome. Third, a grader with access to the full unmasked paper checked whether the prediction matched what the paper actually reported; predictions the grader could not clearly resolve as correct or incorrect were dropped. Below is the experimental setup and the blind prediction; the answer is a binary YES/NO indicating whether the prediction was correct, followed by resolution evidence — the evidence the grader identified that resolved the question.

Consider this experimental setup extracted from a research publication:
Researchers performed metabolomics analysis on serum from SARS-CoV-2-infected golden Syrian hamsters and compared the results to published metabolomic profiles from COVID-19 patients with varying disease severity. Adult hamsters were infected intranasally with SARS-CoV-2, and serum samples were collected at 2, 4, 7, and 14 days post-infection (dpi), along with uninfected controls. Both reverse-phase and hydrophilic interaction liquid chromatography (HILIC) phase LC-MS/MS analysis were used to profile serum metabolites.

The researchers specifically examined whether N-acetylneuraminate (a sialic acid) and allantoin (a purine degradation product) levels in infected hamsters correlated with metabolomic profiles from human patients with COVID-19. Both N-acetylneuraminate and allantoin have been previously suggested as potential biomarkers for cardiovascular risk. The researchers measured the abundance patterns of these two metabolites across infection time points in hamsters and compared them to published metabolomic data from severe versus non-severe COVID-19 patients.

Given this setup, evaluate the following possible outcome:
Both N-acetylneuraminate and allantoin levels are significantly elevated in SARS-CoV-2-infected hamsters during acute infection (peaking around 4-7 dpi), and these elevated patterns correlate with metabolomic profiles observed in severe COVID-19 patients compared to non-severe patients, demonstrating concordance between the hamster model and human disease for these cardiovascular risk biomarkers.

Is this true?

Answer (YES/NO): NO